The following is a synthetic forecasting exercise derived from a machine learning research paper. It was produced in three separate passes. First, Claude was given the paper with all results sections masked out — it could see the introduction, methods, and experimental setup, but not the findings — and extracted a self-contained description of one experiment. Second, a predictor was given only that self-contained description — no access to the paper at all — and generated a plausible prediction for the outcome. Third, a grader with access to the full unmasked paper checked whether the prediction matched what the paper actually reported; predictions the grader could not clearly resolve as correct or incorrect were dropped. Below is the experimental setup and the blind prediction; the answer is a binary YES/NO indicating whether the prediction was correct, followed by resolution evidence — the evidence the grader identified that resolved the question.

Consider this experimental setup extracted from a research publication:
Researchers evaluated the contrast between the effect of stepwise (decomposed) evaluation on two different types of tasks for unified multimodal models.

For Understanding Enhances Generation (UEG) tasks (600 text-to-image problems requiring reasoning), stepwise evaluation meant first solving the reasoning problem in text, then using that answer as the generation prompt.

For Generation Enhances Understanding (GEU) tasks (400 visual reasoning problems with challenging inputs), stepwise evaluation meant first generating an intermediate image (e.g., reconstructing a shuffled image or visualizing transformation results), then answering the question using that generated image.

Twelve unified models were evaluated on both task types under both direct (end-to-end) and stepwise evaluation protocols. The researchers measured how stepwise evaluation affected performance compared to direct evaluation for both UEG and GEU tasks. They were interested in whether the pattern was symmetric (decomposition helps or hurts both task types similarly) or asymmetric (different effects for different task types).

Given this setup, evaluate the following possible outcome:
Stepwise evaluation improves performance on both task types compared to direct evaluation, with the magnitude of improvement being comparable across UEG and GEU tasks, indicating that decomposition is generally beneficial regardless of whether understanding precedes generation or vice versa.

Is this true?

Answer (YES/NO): NO